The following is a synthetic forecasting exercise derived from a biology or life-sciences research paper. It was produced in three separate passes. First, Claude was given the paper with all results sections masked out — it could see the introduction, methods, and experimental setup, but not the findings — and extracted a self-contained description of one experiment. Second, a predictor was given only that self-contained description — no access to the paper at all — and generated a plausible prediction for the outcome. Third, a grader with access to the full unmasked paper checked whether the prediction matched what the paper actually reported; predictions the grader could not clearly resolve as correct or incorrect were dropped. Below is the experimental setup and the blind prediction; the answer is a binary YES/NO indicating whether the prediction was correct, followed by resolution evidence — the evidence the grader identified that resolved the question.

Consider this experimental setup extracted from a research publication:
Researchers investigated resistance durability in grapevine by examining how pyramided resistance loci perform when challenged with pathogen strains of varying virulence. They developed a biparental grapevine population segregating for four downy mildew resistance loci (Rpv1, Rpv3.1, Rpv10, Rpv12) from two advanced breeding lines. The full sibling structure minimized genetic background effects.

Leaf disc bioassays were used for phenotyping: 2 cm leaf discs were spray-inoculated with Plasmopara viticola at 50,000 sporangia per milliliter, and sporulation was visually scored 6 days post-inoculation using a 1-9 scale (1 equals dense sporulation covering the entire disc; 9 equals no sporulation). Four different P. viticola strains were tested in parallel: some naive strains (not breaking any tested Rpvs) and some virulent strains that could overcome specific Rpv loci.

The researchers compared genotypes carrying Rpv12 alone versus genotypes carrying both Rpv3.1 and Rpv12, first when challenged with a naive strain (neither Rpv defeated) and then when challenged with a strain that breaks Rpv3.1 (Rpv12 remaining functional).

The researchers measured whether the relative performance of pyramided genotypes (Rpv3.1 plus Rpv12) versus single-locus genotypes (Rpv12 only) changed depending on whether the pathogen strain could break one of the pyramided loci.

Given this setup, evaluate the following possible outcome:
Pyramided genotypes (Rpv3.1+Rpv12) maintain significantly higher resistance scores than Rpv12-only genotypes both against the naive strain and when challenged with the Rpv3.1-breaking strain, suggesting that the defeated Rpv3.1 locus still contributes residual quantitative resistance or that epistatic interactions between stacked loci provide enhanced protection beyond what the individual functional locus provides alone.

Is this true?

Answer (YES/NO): NO